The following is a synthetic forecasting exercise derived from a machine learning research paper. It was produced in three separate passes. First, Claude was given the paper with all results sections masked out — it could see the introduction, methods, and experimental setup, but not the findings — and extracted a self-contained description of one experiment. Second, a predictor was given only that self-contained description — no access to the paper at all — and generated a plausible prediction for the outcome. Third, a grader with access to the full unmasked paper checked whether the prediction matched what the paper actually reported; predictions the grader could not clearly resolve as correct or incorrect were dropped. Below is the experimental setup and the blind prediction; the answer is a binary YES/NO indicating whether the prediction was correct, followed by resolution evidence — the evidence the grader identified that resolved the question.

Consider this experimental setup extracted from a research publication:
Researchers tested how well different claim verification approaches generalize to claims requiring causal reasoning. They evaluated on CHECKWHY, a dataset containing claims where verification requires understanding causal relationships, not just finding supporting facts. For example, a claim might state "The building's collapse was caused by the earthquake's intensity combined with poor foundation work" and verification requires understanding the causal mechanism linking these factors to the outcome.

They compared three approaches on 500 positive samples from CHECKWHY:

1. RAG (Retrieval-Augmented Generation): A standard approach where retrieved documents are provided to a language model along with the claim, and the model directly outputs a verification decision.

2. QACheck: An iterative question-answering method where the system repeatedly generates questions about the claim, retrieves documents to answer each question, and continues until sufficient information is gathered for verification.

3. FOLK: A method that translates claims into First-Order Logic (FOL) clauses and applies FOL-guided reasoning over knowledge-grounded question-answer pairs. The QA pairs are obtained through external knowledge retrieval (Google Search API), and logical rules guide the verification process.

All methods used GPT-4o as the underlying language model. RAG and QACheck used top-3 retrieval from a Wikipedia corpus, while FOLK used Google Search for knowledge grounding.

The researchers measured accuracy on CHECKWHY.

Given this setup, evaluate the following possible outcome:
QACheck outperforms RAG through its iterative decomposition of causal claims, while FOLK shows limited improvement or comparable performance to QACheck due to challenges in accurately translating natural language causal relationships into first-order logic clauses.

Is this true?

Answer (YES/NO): NO